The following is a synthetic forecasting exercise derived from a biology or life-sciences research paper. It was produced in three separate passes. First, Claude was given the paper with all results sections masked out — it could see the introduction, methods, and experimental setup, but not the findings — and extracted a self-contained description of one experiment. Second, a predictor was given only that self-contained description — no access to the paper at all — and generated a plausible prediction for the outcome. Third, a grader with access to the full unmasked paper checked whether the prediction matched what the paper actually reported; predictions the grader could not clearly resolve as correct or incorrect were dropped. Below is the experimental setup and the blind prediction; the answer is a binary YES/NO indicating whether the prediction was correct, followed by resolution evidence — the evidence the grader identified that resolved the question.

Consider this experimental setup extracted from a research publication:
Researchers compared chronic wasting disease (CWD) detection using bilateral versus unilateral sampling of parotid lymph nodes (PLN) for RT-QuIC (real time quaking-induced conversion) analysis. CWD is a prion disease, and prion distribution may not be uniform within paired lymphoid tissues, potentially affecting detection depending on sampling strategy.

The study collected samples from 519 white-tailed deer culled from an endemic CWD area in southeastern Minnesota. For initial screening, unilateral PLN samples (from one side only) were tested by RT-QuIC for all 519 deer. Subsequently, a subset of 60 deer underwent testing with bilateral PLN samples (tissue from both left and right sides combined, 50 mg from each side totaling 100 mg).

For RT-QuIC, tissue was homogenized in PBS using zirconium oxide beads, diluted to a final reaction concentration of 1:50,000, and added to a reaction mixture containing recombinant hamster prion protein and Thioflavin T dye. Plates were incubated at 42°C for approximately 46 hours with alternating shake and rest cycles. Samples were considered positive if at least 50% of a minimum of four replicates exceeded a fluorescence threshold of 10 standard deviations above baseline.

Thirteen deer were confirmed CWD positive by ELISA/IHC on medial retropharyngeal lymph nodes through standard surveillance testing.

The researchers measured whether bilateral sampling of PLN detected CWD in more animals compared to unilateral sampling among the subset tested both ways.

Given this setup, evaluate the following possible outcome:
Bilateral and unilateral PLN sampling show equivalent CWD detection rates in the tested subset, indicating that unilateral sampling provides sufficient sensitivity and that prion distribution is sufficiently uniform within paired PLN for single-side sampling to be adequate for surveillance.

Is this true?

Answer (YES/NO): NO